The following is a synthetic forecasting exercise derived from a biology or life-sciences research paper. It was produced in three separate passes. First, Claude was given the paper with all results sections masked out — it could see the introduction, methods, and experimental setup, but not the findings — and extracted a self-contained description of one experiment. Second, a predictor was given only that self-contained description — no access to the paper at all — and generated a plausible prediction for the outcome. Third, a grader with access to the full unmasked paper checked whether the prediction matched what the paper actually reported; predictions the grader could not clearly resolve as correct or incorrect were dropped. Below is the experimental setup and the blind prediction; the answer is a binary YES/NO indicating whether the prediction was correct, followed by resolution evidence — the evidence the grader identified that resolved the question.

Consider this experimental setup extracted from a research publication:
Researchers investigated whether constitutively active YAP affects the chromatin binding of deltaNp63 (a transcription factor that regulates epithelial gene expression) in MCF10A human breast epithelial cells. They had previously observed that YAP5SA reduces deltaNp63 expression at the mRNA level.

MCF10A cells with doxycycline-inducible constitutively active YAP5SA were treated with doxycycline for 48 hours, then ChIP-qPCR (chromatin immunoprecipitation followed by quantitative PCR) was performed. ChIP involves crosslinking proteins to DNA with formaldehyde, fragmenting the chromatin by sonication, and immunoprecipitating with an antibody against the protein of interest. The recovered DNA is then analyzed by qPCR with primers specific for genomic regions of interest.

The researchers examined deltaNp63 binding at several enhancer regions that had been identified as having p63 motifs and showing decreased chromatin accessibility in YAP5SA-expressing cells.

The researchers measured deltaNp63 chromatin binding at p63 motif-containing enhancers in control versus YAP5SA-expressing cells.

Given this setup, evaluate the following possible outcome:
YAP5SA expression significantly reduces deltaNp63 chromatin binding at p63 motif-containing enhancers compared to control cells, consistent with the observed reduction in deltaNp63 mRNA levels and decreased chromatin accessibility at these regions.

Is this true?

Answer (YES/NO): YES